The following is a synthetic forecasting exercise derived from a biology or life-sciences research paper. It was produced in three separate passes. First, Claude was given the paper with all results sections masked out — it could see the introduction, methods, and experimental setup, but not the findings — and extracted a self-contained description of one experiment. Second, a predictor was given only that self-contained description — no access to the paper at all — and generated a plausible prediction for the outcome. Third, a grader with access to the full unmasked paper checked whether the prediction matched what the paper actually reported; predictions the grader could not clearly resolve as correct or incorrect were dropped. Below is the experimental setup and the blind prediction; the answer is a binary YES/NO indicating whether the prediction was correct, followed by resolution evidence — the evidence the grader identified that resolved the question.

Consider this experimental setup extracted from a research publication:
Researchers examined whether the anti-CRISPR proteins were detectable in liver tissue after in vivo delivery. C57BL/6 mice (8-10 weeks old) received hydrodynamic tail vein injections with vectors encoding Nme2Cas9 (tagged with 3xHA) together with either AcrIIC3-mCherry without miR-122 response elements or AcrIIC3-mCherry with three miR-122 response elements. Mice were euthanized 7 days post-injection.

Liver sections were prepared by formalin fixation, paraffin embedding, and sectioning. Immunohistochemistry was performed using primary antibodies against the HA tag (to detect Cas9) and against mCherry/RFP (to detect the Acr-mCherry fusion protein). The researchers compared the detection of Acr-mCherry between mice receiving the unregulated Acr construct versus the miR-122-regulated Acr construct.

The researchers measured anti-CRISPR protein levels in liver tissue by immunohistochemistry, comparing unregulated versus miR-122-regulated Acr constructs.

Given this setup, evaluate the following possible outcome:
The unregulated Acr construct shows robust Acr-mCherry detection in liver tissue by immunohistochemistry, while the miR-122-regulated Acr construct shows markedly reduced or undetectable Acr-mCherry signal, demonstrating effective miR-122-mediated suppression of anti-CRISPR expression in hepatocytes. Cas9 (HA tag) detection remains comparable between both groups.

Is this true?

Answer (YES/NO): NO